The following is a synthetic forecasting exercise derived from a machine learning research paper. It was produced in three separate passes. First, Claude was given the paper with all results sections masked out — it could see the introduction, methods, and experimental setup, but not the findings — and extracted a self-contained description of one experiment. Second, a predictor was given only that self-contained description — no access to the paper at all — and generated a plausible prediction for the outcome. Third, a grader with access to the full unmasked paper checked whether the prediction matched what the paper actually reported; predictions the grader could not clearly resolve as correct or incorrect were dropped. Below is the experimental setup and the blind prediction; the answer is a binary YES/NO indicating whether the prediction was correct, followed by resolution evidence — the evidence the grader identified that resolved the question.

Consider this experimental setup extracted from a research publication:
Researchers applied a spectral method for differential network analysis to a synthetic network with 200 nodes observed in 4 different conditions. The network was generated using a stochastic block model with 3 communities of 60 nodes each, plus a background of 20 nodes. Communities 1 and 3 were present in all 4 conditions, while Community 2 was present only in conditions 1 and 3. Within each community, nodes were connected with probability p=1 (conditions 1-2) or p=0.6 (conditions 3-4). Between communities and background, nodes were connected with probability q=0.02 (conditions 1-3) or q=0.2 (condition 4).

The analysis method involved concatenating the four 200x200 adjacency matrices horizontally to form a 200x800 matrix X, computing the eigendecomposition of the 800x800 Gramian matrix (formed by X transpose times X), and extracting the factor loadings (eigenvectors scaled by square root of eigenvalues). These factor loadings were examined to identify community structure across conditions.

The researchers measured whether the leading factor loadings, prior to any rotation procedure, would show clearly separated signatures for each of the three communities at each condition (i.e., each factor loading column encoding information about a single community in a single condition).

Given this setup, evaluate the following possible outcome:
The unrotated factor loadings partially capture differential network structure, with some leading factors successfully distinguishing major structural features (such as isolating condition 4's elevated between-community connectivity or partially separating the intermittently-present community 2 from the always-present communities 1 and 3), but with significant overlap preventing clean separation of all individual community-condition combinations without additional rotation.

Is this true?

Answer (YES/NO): NO